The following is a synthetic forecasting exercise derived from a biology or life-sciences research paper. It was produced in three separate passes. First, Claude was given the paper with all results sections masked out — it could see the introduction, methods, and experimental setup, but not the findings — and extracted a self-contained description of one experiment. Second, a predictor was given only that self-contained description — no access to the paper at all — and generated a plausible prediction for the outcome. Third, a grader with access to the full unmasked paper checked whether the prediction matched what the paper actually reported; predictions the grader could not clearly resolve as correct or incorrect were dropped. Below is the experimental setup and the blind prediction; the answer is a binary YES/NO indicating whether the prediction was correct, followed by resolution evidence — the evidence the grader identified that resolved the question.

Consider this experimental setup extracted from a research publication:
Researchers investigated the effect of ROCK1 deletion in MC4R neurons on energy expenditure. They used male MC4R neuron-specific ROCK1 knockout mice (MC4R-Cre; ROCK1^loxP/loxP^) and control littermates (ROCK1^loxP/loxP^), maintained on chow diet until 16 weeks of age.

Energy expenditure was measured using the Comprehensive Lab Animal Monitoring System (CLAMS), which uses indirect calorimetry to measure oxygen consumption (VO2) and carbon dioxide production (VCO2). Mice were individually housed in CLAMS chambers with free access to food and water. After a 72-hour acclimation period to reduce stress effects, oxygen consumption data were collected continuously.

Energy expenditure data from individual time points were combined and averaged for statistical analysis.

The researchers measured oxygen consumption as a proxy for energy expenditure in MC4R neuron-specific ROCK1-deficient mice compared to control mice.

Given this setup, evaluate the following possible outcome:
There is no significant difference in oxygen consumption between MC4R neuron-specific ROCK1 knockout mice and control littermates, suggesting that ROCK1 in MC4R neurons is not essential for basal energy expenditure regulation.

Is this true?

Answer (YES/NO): NO